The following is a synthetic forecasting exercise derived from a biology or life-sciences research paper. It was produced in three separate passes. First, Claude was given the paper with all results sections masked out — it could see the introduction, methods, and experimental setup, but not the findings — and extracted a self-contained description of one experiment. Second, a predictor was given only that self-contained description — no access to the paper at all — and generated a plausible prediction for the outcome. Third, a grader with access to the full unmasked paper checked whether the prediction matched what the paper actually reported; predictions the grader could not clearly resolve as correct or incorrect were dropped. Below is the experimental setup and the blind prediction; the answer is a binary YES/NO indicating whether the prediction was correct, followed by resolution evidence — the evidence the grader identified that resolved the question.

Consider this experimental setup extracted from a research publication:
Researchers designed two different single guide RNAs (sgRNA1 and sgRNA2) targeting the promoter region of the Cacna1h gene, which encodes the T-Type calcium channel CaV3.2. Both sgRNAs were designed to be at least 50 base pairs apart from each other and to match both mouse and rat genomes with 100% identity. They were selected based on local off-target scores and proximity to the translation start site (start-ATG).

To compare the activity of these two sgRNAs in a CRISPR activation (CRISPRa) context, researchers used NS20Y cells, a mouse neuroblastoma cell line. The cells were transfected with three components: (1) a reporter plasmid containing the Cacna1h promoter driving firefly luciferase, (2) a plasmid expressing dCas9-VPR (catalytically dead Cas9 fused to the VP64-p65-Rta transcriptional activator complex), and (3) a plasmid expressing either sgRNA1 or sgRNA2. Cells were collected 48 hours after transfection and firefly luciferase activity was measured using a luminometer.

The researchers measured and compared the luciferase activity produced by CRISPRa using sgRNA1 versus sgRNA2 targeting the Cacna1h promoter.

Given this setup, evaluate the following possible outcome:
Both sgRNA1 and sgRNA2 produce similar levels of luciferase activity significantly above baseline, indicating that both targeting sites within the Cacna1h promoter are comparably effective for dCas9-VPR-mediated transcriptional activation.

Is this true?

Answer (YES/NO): YES